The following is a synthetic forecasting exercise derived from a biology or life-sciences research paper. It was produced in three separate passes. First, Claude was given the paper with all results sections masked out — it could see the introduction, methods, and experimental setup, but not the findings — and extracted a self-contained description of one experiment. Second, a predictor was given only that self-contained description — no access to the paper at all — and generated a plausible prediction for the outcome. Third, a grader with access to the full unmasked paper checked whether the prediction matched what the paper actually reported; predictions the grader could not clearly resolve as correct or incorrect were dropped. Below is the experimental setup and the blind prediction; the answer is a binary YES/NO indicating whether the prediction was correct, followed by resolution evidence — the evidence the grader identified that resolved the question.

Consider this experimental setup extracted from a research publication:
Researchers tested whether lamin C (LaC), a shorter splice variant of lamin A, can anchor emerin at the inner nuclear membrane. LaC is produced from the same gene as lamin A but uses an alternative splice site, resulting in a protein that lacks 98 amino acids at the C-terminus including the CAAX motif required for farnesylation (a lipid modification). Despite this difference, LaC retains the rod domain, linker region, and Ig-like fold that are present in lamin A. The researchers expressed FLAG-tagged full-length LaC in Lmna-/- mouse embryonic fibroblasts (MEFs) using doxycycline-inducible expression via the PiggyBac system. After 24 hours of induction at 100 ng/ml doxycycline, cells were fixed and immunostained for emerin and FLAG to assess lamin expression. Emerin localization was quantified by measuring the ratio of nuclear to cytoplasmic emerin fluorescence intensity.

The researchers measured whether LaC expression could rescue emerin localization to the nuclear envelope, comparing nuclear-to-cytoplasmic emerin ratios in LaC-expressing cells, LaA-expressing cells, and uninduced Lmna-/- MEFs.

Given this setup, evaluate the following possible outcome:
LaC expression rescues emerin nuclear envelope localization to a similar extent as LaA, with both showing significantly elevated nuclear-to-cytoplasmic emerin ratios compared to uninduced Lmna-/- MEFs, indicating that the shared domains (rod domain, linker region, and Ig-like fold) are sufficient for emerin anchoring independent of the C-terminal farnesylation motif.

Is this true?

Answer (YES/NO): YES